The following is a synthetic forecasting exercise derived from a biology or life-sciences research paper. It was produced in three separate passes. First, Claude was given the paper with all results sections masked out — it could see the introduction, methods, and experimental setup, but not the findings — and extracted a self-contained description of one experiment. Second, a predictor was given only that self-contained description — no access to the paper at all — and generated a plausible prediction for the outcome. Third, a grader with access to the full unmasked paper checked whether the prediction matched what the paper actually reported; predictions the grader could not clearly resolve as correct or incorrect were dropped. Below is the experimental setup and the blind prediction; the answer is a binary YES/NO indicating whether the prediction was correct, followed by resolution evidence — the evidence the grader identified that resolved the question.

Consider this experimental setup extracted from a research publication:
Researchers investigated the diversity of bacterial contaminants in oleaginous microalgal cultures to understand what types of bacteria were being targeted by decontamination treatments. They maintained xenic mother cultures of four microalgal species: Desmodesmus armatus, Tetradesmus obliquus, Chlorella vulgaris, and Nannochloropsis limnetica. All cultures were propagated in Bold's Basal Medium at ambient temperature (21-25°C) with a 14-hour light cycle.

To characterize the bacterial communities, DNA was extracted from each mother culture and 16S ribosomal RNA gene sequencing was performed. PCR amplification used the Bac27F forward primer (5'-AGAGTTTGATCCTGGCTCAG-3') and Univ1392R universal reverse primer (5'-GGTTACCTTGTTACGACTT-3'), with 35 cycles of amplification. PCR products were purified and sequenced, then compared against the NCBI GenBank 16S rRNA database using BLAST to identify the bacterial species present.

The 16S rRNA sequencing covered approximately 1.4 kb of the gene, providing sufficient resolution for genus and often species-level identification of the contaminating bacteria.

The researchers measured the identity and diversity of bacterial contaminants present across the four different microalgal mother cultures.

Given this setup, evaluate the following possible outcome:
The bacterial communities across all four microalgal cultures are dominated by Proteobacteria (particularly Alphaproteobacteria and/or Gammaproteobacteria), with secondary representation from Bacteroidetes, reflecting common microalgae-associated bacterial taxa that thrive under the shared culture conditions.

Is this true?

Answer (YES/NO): NO